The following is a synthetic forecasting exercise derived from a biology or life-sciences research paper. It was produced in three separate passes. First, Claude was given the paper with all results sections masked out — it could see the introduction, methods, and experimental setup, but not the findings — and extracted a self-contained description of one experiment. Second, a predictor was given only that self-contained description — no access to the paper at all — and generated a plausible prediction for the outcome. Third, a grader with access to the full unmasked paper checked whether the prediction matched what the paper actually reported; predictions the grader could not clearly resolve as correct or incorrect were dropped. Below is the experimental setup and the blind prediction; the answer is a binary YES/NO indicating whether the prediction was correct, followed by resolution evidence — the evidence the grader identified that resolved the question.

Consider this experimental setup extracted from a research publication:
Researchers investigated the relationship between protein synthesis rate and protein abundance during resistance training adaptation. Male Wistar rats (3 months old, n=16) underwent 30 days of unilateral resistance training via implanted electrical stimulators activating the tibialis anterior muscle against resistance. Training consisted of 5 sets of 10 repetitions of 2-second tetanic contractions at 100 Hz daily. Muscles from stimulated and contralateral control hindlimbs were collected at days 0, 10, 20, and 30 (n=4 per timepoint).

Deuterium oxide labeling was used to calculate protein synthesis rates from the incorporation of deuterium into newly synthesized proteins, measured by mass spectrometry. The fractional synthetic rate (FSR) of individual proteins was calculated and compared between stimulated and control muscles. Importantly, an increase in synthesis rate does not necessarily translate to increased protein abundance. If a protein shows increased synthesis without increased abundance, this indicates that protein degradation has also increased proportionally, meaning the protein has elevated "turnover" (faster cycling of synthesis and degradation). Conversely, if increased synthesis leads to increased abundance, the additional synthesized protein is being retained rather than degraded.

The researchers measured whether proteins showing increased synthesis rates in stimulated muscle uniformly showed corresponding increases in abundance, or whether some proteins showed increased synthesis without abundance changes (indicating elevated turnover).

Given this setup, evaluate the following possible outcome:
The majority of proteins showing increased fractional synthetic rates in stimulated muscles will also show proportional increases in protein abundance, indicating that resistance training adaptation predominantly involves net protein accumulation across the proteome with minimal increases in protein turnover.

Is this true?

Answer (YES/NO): NO